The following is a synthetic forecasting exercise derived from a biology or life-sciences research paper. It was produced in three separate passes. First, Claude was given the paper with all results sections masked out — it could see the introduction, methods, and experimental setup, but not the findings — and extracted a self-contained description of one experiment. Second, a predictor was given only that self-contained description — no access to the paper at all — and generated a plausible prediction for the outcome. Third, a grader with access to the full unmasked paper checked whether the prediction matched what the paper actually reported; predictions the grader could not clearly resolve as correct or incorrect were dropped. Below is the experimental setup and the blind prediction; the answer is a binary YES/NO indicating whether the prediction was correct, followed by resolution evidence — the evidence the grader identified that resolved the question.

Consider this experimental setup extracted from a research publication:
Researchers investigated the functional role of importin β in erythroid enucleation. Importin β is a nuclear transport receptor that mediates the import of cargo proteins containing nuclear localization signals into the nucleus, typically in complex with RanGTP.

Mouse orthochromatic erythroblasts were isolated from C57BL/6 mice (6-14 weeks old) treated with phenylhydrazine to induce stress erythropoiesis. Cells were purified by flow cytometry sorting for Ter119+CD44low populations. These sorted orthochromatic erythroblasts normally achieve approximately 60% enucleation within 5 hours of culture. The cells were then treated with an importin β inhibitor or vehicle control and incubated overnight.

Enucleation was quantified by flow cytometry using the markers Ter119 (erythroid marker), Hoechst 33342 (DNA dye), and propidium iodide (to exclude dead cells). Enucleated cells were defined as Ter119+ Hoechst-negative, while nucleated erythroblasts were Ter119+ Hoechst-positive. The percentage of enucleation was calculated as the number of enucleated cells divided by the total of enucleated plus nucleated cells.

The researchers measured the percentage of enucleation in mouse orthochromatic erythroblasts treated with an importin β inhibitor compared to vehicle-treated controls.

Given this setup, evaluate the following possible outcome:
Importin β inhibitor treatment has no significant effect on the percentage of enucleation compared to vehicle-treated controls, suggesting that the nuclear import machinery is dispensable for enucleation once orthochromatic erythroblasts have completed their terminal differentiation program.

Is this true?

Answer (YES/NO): NO